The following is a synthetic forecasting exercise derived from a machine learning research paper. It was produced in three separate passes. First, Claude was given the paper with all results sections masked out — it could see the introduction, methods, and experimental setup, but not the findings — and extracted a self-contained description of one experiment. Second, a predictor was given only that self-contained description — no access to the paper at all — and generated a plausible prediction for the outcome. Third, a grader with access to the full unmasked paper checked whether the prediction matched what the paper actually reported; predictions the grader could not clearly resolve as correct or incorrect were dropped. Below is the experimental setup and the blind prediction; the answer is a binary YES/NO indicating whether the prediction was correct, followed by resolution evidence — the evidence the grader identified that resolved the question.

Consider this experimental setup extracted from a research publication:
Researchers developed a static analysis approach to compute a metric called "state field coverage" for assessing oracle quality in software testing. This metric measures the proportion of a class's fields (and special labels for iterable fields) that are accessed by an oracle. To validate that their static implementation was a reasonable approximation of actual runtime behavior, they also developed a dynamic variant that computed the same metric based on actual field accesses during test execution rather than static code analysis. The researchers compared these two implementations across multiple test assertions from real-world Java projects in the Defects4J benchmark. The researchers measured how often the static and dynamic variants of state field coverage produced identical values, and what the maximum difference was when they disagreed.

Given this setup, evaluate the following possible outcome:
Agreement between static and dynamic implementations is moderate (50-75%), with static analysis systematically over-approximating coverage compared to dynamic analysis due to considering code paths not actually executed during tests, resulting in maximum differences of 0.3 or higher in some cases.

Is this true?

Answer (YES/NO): NO